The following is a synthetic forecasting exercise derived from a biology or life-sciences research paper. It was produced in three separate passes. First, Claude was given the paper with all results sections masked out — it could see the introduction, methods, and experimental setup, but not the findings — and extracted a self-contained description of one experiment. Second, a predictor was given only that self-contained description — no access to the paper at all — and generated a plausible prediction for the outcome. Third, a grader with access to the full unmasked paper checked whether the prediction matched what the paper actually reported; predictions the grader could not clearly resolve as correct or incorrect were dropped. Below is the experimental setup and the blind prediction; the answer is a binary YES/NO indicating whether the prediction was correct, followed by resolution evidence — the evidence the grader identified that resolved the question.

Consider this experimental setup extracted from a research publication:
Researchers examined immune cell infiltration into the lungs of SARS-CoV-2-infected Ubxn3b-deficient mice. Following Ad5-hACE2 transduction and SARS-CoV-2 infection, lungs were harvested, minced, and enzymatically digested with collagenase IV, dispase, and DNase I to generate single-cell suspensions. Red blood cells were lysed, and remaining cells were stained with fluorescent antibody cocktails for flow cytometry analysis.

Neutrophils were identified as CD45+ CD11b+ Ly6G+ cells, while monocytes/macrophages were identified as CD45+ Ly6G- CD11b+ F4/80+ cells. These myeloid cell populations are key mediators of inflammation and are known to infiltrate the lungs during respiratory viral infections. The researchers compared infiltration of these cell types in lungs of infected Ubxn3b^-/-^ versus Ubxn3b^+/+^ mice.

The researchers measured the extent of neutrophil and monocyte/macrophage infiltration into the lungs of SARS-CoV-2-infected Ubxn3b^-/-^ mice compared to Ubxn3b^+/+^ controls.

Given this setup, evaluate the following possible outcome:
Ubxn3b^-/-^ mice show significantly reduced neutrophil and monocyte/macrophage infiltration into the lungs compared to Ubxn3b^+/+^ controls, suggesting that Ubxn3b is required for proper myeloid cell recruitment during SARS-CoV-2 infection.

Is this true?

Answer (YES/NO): NO